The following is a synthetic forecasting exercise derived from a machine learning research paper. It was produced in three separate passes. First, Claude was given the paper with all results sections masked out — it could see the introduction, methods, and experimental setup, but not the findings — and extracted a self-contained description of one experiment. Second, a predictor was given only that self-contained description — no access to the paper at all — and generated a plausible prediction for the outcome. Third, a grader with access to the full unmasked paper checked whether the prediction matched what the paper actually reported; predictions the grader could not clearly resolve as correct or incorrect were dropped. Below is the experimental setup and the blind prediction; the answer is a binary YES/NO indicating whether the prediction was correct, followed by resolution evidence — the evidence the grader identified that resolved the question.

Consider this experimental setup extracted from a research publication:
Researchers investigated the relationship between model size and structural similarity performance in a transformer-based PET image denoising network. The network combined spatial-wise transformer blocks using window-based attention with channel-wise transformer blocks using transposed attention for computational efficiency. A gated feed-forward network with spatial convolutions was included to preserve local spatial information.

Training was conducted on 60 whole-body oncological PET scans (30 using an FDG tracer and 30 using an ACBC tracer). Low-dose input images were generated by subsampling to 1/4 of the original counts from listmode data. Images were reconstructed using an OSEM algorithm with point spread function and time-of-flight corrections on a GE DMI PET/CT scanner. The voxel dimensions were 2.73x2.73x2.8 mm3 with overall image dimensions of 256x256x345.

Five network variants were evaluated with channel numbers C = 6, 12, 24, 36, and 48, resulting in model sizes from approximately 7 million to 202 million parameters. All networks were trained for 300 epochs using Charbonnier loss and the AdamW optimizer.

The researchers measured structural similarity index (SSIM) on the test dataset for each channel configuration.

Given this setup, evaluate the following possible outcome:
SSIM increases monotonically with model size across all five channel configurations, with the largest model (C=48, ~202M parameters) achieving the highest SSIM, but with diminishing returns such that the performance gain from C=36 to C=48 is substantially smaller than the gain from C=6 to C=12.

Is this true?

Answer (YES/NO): NO